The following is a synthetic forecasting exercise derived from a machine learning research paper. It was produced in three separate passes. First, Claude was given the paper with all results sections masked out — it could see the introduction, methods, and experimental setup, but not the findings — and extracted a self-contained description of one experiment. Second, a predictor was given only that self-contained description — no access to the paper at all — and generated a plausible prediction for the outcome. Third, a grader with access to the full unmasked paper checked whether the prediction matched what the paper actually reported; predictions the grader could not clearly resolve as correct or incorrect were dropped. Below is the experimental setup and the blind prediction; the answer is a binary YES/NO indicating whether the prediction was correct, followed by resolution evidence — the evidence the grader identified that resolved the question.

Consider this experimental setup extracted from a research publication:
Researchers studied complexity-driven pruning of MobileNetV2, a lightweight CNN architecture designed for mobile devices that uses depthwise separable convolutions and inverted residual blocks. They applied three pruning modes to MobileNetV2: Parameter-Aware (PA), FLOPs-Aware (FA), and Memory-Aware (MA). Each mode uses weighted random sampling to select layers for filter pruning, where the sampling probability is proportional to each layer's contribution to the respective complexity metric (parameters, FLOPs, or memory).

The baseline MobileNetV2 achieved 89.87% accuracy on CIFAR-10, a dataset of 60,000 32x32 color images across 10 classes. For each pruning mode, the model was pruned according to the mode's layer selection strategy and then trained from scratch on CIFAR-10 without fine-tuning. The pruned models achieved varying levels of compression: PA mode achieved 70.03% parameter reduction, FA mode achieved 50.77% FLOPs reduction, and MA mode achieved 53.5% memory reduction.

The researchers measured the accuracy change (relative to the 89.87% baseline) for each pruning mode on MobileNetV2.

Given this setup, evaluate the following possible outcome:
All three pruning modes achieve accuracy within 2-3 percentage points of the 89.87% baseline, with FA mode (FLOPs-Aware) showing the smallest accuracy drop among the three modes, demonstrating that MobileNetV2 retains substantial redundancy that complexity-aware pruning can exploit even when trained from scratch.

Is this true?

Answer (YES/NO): NO